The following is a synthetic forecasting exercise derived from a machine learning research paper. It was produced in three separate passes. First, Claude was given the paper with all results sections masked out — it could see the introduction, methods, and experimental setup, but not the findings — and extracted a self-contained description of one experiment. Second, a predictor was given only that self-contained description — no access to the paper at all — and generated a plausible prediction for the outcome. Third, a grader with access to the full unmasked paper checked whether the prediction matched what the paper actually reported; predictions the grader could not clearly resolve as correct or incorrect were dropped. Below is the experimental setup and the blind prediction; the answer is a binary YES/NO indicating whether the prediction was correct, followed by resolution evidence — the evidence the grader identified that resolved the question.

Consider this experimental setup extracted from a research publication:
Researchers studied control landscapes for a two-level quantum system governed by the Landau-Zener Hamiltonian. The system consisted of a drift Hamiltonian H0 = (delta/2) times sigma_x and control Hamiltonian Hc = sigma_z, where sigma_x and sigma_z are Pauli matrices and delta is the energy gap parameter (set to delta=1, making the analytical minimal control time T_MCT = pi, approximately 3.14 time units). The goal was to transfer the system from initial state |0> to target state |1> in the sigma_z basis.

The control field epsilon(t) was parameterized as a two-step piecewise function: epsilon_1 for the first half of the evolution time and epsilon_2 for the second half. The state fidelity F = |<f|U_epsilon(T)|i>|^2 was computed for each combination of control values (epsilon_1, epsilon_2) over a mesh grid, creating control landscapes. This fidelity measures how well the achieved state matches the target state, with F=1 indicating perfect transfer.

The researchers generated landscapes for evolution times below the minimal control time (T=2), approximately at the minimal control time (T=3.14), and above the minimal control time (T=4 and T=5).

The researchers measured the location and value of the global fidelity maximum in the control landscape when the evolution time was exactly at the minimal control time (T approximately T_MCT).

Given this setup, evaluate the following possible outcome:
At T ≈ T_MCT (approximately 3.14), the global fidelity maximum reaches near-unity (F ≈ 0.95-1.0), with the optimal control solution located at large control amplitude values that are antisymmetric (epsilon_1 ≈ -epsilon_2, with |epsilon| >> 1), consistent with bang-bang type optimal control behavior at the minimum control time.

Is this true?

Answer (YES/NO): NO